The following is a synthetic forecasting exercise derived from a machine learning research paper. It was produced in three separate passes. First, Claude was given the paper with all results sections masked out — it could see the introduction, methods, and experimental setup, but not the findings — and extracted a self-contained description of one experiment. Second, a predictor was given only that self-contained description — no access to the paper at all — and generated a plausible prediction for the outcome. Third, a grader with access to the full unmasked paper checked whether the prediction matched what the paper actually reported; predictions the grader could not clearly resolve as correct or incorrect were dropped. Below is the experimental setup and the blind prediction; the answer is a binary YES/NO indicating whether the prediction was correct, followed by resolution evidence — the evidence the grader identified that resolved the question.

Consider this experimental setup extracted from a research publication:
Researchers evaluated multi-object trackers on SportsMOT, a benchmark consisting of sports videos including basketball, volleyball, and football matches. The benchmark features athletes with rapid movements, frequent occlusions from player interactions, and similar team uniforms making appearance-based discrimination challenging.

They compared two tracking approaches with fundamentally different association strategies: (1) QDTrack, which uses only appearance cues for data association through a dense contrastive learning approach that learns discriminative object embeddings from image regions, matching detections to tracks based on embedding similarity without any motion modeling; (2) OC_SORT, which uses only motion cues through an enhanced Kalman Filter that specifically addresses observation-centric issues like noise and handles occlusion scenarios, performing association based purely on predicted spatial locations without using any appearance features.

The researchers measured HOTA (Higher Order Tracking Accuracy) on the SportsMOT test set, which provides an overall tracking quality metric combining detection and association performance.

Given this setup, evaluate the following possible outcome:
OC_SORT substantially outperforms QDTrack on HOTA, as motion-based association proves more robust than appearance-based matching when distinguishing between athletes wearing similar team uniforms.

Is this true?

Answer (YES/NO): YES